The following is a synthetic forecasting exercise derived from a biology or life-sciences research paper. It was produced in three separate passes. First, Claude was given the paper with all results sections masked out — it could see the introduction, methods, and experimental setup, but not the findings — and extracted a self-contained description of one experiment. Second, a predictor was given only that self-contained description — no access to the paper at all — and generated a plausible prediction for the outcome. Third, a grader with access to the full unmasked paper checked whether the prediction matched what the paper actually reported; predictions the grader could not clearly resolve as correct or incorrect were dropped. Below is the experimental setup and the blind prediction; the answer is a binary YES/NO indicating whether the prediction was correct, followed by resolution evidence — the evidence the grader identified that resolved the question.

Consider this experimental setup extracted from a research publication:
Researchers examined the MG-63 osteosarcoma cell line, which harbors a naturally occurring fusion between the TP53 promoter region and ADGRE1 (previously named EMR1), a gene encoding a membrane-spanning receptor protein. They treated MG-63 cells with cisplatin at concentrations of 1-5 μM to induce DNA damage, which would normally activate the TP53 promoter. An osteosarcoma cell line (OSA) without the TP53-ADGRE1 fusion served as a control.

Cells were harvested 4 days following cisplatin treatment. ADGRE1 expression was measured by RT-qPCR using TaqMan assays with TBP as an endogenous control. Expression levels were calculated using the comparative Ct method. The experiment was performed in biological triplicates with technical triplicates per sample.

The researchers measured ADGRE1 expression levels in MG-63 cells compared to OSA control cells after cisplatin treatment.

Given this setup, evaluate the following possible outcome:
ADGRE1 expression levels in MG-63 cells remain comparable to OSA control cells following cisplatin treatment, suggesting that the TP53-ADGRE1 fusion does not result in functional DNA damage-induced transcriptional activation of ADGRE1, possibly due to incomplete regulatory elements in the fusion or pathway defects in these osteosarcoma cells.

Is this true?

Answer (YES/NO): NO